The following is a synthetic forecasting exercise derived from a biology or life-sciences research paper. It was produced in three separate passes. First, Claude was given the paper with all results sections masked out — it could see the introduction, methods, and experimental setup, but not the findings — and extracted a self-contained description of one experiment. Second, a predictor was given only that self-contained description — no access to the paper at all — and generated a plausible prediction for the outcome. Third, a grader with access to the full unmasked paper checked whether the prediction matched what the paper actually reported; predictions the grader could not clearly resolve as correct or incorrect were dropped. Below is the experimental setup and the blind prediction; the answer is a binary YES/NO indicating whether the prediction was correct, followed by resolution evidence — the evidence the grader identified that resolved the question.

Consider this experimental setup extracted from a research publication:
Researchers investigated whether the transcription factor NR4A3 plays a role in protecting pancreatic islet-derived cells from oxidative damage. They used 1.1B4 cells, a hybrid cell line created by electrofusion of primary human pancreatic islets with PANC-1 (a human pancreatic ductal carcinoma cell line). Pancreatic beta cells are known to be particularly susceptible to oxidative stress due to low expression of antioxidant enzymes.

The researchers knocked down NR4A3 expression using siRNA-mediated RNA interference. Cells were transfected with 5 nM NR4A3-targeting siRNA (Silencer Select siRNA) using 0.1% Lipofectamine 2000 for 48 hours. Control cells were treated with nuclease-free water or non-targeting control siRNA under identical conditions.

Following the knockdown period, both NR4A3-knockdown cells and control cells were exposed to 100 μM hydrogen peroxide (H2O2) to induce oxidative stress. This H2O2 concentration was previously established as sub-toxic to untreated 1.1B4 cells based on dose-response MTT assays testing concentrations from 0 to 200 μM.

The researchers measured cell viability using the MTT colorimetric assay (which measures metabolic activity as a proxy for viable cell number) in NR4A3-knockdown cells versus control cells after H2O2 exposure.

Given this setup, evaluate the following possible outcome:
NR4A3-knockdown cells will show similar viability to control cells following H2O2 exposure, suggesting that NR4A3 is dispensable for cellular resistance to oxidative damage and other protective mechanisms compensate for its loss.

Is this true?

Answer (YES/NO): NO